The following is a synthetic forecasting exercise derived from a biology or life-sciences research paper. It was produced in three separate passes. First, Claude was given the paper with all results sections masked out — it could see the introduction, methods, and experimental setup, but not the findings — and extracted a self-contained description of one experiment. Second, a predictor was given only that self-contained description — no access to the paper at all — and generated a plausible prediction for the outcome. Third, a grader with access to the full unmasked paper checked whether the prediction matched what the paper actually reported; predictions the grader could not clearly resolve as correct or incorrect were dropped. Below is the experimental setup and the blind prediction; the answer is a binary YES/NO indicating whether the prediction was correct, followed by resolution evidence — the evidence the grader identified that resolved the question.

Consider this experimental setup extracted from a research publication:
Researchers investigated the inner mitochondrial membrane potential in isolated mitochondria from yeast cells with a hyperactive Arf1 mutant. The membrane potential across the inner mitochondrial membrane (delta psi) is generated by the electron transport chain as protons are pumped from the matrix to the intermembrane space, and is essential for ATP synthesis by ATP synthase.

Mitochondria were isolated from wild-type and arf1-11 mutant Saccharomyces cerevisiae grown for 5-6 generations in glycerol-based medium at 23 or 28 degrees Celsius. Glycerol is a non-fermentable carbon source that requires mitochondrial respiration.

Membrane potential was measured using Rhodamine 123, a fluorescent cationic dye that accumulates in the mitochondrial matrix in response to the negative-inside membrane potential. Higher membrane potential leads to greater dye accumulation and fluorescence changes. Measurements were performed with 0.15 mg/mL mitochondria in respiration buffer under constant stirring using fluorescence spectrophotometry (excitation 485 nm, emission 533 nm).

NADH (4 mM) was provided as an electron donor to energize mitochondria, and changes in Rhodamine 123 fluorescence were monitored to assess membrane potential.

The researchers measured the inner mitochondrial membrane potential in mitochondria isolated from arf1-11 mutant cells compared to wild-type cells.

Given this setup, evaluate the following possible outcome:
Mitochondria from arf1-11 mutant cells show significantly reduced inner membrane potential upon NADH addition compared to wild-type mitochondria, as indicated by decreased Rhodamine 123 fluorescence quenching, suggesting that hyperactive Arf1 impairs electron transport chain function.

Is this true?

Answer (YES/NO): YES